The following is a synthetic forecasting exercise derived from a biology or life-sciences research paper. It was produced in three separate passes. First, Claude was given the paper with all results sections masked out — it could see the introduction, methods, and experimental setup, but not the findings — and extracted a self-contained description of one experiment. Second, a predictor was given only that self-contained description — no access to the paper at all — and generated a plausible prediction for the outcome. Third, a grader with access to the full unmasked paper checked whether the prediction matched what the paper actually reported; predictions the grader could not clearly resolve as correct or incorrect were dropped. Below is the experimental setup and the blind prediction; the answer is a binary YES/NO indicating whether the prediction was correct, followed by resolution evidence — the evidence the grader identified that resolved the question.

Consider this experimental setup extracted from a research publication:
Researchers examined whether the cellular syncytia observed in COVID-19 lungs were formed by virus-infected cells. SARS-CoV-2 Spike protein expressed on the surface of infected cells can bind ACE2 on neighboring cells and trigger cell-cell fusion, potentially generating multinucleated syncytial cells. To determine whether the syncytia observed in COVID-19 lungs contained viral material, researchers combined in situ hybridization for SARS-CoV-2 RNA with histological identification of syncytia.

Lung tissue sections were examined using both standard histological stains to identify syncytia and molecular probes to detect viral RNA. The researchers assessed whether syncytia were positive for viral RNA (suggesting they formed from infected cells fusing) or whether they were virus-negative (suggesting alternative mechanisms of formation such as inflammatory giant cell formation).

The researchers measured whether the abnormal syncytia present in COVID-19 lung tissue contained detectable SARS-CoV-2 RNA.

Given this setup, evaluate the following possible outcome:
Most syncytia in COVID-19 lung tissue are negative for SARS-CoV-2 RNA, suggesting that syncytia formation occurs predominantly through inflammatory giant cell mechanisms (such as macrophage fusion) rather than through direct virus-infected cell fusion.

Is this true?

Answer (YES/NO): NO